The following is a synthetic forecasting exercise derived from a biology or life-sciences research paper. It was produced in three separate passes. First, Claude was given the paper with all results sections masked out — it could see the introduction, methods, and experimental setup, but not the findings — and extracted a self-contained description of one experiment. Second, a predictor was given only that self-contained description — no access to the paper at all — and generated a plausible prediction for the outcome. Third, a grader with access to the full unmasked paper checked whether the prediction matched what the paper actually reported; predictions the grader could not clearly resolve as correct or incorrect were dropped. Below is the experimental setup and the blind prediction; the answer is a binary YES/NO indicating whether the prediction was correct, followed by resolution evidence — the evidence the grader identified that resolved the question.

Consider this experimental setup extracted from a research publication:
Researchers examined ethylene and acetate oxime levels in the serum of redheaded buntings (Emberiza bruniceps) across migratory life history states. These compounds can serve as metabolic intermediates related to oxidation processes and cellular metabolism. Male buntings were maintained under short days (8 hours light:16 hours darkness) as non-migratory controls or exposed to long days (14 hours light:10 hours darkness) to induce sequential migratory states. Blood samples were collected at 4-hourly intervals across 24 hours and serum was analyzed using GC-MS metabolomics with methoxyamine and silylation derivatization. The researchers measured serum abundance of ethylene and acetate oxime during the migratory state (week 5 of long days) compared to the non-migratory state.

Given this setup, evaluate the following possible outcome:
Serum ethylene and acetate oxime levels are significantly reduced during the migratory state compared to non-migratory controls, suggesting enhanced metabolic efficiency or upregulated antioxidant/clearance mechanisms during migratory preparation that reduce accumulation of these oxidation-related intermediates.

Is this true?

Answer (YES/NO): NO